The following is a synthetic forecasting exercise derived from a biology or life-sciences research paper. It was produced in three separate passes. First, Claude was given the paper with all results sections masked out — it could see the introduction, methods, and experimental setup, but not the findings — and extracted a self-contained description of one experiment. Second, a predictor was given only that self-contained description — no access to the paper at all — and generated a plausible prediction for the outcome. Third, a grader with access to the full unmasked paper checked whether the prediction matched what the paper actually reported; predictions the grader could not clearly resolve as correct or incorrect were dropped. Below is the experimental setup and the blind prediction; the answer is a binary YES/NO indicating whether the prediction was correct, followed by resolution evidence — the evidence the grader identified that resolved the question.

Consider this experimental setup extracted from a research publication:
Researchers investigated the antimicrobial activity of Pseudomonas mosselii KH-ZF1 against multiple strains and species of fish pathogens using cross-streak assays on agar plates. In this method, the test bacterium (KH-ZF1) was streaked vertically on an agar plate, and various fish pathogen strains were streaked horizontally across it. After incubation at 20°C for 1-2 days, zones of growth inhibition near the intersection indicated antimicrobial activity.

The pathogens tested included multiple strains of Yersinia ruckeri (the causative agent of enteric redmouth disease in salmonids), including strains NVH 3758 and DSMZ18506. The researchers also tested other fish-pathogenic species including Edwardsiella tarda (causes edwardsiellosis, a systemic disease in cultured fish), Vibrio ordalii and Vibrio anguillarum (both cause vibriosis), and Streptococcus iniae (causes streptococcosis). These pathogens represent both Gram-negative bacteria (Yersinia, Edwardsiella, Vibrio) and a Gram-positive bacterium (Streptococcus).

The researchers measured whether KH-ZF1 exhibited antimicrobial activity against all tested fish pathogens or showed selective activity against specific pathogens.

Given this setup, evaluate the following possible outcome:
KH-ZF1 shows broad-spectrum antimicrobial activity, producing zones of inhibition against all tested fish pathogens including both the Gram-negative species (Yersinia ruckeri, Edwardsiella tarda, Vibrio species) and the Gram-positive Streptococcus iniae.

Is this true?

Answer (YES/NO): YES